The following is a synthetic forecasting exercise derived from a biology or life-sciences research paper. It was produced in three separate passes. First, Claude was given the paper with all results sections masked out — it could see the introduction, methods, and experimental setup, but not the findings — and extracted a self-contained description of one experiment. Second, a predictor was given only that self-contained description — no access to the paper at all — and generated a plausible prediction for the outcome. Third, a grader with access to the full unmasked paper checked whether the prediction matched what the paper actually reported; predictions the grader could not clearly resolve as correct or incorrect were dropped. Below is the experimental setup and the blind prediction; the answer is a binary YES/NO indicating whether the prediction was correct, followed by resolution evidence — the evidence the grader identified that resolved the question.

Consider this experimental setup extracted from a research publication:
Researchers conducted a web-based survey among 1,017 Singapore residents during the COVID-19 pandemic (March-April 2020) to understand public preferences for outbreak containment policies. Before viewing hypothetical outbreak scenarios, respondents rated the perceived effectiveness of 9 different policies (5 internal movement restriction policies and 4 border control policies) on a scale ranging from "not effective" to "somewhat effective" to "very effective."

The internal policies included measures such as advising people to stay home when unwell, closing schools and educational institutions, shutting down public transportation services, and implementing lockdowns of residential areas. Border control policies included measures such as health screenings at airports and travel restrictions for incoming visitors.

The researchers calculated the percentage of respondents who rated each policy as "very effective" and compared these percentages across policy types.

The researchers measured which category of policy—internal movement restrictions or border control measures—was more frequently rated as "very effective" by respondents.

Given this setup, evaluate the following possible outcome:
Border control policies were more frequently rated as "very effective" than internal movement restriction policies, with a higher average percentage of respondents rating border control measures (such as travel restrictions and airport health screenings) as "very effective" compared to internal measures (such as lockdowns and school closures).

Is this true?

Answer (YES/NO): YES